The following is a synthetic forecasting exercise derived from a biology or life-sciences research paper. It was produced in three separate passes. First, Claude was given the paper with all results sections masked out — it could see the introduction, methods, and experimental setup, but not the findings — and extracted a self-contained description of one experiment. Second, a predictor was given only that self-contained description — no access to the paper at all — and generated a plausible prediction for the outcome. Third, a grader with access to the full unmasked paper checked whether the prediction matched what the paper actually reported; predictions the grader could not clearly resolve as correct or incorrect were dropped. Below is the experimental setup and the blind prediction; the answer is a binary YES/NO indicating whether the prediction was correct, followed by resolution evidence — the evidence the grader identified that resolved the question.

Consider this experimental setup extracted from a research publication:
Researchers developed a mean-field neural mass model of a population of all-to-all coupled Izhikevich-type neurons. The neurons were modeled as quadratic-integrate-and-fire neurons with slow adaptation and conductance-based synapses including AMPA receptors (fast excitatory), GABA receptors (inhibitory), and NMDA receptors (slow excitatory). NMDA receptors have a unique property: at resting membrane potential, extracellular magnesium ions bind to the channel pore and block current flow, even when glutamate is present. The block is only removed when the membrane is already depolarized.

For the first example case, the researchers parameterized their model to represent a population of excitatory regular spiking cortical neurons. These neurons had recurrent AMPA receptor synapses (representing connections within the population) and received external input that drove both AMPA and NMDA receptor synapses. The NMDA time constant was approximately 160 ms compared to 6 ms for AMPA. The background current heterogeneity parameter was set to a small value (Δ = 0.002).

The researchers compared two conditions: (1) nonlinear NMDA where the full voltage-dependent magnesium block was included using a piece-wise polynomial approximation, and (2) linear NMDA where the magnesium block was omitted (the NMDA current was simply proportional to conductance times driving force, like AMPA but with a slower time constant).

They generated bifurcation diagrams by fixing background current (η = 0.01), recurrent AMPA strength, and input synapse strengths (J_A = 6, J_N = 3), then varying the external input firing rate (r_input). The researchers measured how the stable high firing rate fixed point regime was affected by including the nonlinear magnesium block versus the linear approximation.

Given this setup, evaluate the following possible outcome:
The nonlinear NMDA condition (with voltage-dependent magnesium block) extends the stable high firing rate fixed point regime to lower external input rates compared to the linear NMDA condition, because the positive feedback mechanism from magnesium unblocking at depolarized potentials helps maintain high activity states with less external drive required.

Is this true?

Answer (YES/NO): NO